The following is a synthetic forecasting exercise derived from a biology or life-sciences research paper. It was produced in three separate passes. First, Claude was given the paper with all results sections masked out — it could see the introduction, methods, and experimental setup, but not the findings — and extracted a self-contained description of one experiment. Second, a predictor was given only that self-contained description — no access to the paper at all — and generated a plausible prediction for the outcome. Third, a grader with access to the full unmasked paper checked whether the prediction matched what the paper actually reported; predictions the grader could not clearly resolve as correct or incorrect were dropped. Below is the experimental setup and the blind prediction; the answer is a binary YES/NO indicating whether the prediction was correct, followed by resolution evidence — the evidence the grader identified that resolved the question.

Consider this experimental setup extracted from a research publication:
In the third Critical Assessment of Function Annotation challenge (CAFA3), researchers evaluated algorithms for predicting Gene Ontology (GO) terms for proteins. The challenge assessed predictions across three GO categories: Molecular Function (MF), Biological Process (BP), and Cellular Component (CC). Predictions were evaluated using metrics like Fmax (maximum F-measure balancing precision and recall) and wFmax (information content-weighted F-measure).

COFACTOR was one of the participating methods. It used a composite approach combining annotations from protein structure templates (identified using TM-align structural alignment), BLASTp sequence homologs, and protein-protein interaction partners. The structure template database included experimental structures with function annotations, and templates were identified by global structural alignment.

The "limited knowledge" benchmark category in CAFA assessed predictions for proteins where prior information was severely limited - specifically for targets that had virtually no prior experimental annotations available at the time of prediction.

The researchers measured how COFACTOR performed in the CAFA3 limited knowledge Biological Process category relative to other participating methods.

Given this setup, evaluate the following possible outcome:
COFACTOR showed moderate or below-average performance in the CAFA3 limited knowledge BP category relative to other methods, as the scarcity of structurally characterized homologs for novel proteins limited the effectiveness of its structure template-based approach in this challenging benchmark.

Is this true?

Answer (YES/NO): NO